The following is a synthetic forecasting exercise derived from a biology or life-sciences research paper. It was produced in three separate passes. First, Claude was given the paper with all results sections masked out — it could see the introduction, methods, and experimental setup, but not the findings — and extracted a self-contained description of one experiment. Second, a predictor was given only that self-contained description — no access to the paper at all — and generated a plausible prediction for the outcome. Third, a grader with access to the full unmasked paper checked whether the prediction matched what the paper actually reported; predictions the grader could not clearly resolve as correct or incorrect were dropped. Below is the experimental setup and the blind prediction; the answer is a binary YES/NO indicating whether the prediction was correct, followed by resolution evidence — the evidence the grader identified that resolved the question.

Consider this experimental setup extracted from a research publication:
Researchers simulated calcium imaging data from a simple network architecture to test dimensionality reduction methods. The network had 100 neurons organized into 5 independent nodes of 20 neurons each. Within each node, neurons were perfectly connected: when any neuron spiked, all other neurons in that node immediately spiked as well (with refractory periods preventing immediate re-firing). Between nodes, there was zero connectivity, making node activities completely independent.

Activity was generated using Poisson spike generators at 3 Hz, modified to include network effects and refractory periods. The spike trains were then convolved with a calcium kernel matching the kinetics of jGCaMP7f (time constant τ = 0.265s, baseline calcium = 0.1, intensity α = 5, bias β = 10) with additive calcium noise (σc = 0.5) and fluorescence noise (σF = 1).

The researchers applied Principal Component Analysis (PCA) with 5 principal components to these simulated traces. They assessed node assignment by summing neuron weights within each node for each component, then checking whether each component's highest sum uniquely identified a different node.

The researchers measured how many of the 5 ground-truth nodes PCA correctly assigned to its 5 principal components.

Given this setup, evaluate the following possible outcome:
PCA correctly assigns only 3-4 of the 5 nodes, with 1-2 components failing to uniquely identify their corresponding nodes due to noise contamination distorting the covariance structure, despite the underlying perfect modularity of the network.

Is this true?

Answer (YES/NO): NO